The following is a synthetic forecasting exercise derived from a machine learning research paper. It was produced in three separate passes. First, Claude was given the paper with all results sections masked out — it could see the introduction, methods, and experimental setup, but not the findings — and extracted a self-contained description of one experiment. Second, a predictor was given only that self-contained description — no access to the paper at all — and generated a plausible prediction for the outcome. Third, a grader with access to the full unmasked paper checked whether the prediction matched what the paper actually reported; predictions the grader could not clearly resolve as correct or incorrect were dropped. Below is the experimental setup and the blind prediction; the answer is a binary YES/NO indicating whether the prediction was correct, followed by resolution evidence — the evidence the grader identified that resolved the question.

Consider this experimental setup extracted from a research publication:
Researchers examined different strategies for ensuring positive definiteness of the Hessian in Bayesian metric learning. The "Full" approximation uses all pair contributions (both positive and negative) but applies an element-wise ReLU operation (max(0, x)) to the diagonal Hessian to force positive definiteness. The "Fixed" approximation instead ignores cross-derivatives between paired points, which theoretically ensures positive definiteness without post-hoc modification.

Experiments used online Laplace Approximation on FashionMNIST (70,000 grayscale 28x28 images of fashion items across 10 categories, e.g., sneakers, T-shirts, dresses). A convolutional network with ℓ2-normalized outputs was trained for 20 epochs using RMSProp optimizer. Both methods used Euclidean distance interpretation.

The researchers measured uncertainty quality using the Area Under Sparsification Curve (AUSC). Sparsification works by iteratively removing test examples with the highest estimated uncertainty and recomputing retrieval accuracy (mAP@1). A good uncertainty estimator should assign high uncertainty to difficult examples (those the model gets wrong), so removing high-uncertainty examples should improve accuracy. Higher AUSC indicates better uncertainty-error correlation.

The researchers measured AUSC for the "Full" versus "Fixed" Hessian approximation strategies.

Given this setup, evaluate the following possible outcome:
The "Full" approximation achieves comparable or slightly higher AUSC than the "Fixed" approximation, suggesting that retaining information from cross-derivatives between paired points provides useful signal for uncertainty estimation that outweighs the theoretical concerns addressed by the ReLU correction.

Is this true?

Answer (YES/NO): NO